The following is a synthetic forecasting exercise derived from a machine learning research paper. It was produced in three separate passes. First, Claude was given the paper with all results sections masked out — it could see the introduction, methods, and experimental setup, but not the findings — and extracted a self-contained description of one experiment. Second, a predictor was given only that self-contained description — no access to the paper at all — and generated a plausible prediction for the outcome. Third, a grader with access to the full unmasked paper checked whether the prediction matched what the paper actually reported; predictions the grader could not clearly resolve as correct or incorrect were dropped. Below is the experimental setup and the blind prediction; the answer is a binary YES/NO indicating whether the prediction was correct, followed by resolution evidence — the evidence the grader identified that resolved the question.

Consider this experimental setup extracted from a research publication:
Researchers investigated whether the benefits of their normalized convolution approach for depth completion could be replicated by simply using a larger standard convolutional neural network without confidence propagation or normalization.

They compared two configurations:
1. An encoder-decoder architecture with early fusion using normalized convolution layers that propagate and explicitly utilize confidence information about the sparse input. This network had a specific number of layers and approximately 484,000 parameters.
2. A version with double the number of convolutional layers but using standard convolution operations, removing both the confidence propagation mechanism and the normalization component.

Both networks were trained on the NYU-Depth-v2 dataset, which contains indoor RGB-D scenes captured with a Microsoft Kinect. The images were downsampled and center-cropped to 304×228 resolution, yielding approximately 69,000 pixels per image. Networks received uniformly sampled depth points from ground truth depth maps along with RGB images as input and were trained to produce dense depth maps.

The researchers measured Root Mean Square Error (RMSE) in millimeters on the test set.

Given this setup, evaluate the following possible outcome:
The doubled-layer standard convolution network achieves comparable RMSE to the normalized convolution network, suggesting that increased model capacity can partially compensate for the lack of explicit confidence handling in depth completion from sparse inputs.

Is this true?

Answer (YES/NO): NO